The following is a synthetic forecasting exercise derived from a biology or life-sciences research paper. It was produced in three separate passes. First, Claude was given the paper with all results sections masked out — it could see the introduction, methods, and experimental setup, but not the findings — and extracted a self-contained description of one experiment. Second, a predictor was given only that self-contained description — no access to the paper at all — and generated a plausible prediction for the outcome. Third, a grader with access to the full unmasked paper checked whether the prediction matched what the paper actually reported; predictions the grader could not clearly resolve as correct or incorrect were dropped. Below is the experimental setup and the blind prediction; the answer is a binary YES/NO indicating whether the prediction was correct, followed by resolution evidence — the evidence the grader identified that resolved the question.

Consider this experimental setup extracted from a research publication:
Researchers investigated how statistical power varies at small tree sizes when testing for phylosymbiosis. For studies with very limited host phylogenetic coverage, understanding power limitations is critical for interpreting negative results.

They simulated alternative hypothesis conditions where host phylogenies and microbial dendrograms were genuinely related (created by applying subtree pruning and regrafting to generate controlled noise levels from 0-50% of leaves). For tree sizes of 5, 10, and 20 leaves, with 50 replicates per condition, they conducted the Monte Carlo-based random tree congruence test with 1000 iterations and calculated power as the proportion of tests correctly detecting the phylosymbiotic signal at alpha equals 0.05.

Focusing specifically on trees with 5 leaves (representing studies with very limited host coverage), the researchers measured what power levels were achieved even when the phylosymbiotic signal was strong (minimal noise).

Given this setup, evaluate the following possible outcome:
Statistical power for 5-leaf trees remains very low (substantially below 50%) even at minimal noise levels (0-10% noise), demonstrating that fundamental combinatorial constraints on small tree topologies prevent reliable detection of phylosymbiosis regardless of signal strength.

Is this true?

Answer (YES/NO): YES